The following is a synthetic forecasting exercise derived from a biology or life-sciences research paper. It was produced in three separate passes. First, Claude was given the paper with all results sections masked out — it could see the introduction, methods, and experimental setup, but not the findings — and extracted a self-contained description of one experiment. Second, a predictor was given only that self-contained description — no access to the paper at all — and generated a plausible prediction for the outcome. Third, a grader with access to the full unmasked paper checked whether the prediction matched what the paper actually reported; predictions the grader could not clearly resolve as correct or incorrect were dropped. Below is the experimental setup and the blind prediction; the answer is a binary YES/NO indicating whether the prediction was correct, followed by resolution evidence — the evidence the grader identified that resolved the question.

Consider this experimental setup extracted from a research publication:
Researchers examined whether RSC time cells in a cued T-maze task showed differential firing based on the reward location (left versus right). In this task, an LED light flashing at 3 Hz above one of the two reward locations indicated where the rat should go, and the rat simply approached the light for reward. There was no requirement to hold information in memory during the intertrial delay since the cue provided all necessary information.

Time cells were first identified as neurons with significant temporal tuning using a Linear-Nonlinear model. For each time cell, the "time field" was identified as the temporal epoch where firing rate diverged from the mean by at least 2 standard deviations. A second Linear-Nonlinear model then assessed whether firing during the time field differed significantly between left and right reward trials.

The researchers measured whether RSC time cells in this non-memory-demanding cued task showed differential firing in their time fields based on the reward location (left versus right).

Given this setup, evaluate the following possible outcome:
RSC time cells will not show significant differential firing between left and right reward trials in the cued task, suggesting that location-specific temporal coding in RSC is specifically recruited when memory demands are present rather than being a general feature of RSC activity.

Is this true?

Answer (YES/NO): YES